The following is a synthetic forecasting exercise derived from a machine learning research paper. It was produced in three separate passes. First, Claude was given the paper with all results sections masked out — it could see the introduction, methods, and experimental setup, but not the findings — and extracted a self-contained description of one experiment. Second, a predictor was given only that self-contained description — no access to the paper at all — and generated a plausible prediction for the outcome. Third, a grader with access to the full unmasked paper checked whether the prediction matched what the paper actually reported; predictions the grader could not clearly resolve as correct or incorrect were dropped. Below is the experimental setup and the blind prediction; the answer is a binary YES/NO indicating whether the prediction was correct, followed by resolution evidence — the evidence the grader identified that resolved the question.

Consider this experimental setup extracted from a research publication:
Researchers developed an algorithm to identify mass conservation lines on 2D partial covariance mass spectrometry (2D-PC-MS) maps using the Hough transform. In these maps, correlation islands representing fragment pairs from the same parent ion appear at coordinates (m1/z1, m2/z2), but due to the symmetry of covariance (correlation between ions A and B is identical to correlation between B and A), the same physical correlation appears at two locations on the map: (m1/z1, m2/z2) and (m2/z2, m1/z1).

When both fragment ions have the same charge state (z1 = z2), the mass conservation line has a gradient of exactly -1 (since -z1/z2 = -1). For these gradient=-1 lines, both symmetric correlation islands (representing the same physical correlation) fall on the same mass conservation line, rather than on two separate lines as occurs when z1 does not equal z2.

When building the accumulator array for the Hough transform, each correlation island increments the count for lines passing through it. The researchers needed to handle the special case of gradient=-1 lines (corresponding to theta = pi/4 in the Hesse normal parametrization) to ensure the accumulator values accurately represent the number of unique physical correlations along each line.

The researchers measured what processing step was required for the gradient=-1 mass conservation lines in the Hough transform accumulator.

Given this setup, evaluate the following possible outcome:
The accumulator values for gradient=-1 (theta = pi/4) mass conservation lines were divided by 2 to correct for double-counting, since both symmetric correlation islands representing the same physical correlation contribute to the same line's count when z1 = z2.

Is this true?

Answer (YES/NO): YES